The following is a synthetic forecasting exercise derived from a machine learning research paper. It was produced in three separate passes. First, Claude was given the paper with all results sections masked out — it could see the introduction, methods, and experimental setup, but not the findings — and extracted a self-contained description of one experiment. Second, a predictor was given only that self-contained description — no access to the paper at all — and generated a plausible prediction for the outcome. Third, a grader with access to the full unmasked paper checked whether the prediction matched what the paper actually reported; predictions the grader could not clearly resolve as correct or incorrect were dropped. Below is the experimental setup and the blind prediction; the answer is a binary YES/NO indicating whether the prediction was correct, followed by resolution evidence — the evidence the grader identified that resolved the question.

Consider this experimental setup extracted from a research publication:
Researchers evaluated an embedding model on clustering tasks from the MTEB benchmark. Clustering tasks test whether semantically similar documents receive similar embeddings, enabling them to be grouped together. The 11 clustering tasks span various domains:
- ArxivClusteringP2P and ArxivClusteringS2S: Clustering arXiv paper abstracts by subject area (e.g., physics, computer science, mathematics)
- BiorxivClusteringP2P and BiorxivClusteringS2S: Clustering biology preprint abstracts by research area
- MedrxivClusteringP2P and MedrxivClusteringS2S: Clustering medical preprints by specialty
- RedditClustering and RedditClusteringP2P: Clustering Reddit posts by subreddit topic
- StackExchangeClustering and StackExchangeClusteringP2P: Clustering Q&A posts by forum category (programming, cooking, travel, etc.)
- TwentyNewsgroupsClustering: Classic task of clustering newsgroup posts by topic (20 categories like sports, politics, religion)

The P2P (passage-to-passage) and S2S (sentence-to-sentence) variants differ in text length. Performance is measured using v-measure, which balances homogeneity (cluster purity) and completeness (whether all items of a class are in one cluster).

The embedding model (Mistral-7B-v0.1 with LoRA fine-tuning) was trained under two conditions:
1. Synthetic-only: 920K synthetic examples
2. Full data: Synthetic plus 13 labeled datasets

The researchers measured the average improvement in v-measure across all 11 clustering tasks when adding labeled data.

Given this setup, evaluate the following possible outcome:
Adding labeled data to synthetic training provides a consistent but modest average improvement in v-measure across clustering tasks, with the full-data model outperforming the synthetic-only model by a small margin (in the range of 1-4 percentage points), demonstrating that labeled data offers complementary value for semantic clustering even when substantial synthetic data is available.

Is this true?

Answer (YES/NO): NO